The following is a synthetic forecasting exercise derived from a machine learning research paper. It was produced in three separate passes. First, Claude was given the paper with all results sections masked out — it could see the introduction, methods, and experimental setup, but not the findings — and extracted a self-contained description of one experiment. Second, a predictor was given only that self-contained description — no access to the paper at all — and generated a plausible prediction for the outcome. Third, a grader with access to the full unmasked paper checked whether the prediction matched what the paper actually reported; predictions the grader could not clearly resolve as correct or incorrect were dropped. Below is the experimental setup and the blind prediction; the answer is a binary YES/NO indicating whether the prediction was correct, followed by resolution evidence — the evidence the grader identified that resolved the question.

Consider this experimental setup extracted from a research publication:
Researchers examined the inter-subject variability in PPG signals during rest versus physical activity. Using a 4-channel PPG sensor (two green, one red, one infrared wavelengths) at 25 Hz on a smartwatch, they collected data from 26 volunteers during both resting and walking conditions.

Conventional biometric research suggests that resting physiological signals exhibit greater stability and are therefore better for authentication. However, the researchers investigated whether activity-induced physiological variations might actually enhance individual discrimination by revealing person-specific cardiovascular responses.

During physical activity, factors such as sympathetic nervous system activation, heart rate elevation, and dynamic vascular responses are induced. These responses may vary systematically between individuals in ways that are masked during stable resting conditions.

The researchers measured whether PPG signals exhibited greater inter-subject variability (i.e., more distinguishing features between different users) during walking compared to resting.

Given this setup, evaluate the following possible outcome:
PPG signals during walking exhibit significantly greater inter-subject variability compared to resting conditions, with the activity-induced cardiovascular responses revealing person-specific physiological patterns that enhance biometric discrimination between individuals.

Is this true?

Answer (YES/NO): YES